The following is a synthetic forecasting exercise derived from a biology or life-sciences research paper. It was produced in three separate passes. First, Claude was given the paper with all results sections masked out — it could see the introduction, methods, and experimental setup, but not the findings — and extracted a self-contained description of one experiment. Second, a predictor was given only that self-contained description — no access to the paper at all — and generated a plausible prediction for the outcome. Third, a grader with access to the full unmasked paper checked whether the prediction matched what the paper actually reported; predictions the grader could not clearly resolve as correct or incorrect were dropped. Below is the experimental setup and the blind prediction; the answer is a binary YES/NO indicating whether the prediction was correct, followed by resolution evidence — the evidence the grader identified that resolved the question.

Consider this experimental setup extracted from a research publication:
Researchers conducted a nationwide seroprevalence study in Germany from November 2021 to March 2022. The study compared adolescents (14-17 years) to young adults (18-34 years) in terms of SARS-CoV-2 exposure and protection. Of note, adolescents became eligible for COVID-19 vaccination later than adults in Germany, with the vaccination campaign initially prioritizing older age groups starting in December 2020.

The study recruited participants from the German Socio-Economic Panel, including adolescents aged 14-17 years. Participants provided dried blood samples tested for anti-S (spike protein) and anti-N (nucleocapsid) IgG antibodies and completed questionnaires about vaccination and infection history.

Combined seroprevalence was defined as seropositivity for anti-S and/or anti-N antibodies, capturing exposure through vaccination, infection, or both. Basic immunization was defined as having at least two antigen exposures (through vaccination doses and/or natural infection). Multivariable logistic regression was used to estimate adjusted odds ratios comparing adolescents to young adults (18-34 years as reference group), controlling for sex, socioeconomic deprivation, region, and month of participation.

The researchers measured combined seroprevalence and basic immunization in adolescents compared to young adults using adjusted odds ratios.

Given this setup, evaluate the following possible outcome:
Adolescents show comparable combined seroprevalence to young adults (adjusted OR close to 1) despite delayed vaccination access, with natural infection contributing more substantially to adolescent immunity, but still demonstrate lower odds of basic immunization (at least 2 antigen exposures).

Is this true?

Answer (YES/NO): NO